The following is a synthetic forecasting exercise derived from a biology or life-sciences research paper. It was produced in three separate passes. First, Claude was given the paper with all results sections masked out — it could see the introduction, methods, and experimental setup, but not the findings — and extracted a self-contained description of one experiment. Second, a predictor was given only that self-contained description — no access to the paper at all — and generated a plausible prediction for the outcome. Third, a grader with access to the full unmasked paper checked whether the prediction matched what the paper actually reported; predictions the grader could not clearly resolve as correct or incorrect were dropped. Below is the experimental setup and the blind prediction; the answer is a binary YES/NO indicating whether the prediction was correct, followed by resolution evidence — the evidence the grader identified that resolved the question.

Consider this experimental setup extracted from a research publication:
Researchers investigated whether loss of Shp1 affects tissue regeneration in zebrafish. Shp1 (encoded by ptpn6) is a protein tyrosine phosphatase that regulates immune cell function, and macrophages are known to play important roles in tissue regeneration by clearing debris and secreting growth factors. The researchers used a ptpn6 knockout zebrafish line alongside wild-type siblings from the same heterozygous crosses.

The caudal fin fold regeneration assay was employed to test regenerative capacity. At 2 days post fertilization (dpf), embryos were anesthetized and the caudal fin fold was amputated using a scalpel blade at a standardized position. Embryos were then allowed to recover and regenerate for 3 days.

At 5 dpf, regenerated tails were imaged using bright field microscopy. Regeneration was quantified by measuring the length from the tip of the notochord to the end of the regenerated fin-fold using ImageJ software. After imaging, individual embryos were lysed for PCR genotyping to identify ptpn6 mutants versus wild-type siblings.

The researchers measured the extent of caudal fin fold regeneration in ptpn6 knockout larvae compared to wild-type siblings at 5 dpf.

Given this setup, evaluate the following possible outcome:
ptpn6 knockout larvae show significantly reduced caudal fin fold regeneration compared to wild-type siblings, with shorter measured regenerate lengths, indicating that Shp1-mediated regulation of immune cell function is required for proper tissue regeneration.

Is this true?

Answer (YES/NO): NO